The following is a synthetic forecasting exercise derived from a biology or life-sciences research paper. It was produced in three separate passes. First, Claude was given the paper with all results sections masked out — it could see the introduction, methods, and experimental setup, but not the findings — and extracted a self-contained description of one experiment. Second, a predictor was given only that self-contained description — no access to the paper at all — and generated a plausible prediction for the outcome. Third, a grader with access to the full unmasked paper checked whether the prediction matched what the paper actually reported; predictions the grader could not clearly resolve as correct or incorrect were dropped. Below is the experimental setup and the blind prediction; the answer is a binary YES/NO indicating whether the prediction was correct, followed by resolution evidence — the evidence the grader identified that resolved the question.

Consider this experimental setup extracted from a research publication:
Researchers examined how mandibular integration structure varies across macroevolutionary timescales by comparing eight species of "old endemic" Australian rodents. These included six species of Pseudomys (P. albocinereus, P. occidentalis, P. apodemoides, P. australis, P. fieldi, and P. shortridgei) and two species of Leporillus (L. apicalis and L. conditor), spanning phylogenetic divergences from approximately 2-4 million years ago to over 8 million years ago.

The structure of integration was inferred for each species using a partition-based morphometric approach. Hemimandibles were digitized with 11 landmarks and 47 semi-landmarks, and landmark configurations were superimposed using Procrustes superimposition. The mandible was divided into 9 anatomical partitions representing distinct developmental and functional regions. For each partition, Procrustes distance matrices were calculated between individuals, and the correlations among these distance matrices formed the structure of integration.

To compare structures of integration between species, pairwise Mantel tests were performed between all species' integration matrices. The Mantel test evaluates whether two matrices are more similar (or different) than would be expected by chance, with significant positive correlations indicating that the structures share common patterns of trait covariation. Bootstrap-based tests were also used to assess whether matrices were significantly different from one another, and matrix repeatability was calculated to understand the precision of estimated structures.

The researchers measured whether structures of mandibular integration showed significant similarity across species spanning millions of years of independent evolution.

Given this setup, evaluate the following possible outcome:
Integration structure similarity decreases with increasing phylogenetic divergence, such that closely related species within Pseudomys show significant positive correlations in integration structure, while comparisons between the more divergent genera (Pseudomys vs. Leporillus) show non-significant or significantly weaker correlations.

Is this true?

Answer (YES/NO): NO